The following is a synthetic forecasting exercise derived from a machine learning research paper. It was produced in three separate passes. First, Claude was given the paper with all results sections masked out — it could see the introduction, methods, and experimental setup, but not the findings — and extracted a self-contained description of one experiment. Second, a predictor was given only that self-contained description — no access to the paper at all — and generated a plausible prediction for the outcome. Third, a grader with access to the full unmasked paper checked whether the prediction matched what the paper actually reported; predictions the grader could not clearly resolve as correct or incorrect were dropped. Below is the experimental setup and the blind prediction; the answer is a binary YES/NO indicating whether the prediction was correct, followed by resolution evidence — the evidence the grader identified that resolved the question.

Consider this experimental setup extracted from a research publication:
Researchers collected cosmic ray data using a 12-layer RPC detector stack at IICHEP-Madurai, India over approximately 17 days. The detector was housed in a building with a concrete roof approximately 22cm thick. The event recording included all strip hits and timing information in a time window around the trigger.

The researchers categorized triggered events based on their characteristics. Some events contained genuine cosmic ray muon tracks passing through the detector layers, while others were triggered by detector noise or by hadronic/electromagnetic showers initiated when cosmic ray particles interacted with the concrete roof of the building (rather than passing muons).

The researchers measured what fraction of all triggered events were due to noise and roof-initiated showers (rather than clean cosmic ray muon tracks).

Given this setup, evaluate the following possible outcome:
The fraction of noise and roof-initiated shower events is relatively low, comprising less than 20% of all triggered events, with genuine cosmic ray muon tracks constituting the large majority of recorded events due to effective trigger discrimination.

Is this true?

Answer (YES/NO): YES